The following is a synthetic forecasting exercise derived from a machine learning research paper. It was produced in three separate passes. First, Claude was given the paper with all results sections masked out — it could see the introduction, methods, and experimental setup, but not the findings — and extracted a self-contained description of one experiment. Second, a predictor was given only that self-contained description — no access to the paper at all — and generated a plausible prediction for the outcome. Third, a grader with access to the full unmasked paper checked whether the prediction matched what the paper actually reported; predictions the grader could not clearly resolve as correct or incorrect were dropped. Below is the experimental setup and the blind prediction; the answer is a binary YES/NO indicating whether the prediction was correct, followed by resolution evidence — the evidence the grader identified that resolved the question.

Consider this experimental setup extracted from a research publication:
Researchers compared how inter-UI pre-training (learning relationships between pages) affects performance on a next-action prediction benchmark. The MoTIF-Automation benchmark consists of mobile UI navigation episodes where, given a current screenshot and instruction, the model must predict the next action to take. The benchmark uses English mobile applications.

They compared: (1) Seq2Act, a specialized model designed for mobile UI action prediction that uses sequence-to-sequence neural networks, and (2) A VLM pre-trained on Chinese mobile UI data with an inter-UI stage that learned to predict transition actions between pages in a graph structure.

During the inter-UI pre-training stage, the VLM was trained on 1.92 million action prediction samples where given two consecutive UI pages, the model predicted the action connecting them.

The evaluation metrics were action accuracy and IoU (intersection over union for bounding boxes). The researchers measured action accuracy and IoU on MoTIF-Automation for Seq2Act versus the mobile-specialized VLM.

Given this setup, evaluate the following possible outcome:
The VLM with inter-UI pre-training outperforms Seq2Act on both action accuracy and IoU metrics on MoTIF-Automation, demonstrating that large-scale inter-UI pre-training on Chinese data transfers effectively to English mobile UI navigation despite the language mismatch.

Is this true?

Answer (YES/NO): NO